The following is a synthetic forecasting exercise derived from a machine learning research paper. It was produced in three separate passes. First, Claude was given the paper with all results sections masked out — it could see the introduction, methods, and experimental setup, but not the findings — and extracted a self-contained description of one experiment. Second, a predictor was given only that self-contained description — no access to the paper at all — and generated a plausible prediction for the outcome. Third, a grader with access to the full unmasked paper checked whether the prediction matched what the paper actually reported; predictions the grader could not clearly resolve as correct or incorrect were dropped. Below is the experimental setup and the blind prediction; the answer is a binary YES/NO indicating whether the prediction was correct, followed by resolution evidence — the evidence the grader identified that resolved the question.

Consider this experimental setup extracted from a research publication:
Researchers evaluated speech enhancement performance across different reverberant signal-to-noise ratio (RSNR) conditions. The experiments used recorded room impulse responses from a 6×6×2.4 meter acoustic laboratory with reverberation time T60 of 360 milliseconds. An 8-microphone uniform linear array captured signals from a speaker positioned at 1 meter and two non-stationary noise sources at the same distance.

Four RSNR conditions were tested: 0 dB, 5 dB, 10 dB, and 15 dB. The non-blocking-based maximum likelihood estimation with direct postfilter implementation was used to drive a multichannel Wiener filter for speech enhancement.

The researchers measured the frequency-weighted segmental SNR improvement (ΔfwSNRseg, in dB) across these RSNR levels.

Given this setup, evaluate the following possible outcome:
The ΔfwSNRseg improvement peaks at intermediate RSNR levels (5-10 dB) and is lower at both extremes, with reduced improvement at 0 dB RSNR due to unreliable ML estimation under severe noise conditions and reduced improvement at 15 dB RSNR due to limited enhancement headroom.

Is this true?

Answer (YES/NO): NO